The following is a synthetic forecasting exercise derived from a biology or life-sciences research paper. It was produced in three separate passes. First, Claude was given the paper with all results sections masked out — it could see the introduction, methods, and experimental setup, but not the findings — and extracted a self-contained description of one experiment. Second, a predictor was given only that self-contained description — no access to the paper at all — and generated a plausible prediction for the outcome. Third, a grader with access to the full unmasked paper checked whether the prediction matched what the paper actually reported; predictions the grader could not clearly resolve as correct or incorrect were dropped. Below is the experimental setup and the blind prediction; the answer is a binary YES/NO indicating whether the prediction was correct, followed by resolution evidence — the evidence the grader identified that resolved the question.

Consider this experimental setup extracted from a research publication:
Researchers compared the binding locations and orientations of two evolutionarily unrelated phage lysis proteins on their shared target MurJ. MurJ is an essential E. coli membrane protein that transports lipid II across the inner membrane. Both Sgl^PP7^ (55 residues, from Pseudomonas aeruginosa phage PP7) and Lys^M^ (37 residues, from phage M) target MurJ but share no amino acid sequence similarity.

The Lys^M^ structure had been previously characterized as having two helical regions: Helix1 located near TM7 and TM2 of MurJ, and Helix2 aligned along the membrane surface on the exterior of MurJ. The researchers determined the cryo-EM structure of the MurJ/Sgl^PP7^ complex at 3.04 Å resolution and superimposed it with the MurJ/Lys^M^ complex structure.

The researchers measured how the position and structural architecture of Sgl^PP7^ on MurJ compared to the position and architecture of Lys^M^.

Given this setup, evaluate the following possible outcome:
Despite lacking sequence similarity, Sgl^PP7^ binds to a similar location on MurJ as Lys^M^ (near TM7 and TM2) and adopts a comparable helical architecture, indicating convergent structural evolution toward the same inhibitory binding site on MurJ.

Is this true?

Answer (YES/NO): NO